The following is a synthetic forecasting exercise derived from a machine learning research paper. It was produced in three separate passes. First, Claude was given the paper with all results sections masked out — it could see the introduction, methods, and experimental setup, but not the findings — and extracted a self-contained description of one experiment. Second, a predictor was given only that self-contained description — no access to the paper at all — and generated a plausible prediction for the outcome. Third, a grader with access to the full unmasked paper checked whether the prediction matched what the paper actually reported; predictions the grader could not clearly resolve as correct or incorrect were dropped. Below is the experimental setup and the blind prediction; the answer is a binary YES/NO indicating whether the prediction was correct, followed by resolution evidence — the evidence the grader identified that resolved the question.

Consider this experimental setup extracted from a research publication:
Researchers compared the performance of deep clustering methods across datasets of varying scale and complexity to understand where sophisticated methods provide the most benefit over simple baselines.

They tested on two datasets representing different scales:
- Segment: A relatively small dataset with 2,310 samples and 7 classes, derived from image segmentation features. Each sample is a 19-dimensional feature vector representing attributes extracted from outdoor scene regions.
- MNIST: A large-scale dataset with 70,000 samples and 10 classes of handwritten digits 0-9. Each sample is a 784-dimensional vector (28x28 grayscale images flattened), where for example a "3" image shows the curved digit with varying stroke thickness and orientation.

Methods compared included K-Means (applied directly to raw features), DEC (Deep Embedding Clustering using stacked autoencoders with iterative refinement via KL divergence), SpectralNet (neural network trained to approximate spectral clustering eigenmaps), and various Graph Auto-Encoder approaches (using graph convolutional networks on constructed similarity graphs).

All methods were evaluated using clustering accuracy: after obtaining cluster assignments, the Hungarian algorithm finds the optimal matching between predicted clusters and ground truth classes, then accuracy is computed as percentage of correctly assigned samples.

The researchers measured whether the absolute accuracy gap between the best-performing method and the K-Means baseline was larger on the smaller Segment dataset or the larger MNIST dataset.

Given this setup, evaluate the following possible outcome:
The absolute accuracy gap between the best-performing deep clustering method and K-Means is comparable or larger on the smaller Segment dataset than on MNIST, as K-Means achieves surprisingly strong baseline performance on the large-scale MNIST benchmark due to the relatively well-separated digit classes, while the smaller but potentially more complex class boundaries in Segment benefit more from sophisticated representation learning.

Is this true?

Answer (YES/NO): NO